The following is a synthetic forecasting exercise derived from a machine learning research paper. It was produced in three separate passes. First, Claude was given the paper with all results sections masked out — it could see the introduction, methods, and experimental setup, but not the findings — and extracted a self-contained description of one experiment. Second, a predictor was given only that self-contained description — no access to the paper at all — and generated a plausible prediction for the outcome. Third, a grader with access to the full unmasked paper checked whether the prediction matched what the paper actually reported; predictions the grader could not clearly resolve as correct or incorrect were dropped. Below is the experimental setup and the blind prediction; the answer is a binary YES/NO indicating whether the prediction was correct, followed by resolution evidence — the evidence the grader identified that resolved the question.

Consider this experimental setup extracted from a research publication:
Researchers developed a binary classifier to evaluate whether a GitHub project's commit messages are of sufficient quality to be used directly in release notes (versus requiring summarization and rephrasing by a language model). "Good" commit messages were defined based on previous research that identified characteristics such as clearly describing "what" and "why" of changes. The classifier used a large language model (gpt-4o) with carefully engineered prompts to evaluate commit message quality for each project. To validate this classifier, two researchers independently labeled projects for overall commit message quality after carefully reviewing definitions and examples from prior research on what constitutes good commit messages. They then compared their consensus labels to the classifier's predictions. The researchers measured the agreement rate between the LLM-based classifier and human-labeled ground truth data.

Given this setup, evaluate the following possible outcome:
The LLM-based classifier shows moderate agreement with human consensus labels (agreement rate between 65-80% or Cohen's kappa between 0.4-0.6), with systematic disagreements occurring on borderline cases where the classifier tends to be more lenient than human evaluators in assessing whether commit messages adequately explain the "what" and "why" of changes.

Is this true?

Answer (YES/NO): NO